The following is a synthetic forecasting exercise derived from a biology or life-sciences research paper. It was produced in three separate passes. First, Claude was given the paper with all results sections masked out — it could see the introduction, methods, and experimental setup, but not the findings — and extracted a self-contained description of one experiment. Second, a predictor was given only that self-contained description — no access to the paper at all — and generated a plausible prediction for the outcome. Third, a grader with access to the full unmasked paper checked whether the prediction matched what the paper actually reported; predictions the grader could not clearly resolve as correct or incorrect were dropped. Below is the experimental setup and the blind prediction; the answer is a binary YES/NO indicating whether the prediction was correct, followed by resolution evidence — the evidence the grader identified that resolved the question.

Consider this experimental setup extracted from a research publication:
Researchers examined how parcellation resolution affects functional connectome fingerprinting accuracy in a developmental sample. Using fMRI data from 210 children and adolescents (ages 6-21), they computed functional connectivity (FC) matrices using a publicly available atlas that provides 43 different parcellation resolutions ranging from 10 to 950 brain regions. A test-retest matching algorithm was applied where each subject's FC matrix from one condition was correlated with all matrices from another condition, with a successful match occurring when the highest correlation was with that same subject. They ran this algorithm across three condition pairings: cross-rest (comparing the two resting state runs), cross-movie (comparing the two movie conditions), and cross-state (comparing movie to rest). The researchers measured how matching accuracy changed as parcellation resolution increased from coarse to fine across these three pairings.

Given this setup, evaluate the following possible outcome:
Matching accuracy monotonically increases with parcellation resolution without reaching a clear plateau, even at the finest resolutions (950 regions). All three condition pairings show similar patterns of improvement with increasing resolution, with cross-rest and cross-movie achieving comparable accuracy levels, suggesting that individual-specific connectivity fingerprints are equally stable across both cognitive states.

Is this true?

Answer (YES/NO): NO